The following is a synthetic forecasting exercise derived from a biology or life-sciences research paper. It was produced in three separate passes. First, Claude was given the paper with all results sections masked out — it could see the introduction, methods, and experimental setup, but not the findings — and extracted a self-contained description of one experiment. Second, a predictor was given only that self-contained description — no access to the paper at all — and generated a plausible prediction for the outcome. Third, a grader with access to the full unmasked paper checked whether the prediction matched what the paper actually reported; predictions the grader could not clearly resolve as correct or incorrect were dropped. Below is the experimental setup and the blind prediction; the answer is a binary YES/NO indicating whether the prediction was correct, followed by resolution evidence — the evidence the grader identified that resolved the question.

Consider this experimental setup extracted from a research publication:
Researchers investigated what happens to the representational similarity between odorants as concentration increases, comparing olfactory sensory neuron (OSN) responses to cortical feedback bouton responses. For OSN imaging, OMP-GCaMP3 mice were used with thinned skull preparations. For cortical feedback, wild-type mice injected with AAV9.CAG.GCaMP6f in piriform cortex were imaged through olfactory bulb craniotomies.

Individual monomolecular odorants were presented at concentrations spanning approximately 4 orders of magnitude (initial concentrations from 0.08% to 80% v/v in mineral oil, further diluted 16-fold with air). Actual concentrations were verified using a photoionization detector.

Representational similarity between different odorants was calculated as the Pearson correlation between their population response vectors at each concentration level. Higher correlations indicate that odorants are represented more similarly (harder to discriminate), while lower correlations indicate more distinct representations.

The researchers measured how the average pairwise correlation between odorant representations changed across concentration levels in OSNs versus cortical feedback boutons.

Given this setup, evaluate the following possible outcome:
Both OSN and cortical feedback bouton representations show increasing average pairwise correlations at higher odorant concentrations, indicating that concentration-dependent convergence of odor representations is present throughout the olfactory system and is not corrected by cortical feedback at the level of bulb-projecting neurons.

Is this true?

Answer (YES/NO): YES